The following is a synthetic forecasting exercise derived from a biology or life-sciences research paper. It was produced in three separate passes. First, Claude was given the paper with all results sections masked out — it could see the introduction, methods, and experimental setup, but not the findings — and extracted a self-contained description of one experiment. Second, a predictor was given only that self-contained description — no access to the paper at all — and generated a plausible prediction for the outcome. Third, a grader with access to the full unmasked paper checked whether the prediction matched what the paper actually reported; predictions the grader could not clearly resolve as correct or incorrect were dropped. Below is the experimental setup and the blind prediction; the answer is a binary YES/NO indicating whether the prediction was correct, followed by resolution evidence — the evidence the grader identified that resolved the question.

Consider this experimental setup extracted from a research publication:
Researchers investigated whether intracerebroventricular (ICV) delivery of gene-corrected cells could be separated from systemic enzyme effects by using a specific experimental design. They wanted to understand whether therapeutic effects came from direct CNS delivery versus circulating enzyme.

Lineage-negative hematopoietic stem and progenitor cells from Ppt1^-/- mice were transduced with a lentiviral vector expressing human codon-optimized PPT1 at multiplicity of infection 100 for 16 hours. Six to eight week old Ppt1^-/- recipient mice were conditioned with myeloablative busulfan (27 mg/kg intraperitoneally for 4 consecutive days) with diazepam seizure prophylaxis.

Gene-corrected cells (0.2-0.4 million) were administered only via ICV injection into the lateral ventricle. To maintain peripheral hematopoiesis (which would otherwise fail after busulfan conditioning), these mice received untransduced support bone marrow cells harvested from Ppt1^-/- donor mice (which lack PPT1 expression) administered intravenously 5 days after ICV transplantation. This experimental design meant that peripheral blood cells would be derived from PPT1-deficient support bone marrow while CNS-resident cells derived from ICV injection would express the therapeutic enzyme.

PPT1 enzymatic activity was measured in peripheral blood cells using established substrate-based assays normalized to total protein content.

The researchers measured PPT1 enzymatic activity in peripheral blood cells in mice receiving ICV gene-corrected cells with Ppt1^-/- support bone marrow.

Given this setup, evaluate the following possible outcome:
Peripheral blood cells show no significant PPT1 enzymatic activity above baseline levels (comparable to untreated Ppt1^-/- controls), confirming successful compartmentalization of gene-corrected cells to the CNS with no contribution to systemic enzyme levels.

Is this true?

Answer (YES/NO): YES